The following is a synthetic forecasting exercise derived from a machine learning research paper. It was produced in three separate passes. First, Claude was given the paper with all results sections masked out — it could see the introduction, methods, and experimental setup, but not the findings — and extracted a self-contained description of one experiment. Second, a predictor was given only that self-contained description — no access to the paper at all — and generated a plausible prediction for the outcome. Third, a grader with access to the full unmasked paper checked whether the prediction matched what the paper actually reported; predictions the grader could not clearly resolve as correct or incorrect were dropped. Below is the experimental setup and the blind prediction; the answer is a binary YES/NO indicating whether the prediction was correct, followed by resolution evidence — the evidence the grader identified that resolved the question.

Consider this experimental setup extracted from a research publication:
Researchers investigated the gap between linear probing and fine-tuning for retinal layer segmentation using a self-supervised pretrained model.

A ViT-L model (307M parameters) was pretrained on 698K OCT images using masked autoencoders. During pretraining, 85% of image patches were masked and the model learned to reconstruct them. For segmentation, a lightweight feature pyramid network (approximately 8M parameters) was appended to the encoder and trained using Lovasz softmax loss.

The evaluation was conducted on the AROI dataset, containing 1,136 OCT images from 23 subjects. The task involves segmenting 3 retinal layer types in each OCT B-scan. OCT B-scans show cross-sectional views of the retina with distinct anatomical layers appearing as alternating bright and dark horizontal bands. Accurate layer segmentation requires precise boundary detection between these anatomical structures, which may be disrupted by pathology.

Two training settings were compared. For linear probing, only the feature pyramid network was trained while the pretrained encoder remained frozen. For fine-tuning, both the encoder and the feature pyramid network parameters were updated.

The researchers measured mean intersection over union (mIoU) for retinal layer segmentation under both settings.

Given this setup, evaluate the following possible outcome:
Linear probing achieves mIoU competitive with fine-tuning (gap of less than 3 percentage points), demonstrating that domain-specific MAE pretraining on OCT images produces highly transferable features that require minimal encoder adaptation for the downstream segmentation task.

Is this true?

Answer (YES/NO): NO